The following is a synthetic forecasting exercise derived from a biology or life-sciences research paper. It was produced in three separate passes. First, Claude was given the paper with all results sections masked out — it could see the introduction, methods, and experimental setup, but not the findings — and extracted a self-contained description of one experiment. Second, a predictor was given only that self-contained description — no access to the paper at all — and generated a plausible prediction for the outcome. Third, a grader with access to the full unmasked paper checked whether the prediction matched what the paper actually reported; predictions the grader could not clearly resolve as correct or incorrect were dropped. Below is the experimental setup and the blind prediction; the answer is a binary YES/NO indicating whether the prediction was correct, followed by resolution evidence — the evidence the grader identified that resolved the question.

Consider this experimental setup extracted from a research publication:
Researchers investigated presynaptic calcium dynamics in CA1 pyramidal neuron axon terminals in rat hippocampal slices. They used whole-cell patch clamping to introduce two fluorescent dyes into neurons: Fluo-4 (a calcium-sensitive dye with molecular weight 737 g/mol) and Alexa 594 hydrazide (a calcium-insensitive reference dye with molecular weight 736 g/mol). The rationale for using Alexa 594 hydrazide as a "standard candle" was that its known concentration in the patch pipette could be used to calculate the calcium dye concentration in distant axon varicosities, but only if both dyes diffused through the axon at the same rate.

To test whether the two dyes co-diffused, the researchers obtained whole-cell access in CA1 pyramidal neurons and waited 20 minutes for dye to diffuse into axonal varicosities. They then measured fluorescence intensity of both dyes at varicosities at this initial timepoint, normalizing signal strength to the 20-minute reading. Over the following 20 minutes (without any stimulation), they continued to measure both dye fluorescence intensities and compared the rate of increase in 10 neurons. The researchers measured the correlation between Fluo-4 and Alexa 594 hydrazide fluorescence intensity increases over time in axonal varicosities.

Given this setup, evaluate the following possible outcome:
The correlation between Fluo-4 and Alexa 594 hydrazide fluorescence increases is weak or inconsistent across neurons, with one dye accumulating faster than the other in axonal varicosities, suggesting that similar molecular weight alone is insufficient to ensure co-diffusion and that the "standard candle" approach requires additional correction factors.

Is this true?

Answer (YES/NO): NO